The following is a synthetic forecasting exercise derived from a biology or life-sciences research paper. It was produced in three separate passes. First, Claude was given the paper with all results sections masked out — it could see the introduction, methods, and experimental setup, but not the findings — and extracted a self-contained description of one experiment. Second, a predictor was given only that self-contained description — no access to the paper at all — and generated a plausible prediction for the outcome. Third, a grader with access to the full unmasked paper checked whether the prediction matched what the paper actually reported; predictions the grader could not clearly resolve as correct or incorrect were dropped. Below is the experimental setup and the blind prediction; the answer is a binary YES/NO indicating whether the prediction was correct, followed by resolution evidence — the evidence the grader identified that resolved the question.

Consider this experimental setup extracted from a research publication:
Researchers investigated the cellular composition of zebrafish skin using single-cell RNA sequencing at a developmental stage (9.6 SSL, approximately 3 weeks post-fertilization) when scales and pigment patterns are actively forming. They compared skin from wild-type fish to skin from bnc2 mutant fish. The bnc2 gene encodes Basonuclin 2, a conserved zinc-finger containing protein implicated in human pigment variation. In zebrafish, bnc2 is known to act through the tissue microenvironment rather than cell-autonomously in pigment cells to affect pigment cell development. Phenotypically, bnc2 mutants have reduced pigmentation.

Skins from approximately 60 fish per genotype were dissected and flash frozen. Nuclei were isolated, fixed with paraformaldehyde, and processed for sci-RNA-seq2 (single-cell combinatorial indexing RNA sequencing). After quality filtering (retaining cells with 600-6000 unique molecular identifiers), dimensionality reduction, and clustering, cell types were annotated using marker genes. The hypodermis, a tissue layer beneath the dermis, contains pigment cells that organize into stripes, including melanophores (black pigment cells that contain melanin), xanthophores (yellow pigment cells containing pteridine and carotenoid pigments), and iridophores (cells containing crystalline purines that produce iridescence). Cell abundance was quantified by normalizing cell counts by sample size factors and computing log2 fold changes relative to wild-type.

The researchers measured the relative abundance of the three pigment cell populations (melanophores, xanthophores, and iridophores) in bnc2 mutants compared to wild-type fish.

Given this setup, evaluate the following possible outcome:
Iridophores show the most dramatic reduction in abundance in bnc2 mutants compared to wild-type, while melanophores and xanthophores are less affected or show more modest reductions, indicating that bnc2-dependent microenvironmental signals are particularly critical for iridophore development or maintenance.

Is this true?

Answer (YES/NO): YES